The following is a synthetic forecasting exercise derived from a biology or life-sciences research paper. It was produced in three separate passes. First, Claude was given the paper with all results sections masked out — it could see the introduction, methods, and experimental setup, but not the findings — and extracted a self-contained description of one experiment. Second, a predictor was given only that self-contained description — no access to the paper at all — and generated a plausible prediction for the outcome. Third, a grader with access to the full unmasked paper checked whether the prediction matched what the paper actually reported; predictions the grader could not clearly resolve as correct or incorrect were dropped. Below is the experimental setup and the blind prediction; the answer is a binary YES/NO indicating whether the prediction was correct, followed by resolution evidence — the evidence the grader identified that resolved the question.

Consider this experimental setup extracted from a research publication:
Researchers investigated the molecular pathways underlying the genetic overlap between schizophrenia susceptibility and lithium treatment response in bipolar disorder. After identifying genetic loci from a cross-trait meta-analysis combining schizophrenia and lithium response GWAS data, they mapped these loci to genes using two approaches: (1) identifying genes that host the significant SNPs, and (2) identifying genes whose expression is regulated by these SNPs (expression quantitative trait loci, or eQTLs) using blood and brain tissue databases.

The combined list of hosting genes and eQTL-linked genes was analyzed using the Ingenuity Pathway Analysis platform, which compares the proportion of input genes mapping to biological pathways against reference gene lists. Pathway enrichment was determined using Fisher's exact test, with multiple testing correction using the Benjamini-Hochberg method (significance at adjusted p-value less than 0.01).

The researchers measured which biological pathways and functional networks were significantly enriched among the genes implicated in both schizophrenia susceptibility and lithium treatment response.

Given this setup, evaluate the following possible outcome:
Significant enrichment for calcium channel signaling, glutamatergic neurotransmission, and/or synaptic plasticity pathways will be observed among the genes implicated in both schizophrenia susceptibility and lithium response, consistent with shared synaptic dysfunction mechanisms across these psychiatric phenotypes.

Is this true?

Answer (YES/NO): NO